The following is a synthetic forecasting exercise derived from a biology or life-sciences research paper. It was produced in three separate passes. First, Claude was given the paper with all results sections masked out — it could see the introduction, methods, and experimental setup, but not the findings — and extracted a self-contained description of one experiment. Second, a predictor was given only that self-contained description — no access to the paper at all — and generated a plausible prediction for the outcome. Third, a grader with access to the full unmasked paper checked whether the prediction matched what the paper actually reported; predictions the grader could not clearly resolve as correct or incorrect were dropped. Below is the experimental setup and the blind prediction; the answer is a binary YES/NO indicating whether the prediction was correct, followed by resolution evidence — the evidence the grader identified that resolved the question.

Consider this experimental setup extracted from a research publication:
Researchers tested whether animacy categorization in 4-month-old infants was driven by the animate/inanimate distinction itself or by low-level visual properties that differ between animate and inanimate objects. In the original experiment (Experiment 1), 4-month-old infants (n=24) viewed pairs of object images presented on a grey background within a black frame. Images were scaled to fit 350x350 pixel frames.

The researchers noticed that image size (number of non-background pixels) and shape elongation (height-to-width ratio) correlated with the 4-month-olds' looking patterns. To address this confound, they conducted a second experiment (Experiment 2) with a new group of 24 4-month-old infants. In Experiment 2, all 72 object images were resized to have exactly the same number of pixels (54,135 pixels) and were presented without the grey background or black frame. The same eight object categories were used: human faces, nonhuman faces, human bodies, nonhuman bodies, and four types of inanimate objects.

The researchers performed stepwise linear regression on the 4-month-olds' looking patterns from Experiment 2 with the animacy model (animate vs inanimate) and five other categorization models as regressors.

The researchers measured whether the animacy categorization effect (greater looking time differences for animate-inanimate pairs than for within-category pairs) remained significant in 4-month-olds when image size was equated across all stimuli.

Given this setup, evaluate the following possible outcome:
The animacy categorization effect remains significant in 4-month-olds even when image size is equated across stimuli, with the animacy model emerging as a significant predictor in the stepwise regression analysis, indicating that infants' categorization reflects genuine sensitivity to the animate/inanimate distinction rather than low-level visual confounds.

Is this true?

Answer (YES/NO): YES